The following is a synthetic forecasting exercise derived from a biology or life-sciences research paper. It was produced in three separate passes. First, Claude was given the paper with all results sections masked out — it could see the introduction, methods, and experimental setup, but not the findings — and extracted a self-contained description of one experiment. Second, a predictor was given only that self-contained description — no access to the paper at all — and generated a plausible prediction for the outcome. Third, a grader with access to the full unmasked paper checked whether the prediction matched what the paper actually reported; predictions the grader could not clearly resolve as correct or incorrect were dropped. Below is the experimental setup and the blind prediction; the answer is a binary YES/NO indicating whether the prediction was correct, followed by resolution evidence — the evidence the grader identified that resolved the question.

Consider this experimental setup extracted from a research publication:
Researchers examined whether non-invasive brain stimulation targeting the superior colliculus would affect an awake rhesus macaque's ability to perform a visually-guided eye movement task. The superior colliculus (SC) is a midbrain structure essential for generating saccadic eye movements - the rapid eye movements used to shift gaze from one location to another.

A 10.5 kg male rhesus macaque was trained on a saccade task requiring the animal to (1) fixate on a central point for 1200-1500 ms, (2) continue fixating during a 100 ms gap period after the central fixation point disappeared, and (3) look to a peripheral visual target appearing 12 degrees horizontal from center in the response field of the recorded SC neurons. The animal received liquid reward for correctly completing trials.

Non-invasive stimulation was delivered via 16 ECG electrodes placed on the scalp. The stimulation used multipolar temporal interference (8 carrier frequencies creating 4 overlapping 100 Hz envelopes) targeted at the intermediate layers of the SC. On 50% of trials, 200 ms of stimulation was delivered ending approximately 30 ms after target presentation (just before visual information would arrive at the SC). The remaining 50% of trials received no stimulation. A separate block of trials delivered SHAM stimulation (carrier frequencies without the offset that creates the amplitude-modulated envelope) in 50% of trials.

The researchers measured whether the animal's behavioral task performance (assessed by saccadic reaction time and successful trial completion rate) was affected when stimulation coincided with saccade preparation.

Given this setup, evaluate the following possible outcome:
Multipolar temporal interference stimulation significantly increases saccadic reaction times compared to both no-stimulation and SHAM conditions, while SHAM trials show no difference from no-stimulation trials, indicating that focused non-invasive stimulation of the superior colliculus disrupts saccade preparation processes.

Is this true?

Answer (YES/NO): NO